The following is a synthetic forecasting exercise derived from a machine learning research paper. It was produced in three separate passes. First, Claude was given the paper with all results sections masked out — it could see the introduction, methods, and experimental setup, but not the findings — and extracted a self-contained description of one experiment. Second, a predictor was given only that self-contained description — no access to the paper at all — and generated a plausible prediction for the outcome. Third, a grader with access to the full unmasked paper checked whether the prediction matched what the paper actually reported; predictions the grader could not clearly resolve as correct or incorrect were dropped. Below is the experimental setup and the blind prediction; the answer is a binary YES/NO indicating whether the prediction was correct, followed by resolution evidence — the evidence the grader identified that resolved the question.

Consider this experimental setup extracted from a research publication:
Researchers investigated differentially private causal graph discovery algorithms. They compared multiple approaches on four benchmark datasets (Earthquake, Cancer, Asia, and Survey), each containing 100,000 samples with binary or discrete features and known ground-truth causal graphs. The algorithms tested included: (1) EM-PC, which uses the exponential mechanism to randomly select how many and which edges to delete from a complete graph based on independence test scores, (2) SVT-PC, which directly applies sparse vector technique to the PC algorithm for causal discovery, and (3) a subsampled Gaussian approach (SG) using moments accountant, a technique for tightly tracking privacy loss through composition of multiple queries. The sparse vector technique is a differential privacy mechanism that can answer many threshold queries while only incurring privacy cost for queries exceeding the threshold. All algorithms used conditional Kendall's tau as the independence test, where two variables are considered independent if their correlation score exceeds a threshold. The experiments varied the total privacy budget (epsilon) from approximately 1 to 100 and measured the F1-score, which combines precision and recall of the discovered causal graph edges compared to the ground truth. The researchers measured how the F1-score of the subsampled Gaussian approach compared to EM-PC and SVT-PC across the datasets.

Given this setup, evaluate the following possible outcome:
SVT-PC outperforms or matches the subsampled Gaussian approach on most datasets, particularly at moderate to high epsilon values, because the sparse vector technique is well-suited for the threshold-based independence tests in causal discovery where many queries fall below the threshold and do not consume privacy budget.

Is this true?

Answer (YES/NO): YES